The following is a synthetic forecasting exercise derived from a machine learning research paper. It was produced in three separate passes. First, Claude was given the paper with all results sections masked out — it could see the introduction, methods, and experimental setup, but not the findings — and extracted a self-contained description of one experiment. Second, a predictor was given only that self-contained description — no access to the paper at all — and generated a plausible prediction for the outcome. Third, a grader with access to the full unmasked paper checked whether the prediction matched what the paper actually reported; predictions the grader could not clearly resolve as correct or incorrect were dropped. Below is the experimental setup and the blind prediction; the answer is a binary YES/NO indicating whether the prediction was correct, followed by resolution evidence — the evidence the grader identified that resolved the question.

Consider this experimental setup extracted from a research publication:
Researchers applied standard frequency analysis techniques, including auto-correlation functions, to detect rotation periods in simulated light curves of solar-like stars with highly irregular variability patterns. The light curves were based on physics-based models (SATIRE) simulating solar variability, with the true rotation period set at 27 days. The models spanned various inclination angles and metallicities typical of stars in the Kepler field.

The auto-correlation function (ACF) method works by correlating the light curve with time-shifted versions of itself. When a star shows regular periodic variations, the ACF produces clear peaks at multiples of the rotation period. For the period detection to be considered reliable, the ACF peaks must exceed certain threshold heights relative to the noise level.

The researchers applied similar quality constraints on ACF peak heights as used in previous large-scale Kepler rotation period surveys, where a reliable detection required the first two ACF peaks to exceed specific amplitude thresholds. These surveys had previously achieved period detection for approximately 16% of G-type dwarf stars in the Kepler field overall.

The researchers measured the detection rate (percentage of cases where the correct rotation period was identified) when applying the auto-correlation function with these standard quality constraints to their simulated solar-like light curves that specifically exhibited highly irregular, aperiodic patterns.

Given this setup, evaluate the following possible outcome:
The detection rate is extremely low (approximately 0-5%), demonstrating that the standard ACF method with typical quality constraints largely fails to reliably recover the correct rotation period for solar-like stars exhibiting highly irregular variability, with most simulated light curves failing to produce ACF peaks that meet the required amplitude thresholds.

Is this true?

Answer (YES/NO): YES